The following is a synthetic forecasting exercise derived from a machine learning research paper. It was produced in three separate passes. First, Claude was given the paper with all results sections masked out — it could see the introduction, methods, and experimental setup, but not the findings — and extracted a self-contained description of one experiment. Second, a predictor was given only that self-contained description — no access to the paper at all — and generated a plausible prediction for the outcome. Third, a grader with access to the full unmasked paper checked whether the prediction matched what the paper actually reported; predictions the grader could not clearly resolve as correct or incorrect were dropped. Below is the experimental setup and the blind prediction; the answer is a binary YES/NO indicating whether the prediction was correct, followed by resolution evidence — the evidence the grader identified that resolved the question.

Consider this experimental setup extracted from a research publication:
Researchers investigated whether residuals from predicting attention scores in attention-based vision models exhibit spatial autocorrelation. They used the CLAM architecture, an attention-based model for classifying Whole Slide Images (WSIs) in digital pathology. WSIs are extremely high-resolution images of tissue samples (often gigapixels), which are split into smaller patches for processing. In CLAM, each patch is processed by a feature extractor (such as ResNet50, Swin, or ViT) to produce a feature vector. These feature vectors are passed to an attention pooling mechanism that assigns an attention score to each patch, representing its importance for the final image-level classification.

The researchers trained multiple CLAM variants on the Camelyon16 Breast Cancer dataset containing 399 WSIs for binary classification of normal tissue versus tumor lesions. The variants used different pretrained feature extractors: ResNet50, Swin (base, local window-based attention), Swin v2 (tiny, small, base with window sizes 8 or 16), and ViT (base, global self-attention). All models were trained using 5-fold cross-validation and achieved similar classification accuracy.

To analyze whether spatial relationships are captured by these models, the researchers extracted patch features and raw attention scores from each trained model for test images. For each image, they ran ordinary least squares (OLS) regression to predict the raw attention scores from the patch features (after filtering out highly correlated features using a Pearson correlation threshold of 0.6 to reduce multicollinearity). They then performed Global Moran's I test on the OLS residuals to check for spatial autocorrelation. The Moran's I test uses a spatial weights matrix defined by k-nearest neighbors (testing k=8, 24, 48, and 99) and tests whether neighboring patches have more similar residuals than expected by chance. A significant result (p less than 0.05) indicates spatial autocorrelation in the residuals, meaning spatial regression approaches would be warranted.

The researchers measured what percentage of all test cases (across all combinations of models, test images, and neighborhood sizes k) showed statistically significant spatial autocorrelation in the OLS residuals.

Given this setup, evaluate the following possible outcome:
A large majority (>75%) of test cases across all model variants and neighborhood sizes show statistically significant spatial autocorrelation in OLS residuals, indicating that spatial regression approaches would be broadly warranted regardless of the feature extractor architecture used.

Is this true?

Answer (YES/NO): YES